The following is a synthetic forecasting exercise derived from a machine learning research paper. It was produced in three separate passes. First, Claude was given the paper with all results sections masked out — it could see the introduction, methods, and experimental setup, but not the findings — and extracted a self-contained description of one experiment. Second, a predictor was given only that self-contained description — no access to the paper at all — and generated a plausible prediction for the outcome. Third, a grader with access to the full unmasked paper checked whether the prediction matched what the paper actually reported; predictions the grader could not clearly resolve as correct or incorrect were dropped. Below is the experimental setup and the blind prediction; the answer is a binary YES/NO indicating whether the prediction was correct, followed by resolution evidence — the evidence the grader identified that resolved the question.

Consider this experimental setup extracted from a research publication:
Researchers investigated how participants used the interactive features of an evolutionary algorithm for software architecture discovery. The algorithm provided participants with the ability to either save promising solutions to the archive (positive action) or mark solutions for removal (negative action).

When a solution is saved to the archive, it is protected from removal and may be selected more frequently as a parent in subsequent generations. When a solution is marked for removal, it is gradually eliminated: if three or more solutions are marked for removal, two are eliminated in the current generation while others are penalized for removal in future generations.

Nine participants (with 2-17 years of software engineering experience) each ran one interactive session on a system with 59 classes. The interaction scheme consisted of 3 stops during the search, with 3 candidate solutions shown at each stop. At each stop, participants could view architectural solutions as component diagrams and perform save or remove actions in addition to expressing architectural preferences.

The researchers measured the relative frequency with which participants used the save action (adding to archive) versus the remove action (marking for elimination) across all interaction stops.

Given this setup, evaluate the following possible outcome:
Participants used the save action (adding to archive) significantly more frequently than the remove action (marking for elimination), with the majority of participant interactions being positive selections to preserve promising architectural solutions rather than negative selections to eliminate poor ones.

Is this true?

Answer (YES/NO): NO